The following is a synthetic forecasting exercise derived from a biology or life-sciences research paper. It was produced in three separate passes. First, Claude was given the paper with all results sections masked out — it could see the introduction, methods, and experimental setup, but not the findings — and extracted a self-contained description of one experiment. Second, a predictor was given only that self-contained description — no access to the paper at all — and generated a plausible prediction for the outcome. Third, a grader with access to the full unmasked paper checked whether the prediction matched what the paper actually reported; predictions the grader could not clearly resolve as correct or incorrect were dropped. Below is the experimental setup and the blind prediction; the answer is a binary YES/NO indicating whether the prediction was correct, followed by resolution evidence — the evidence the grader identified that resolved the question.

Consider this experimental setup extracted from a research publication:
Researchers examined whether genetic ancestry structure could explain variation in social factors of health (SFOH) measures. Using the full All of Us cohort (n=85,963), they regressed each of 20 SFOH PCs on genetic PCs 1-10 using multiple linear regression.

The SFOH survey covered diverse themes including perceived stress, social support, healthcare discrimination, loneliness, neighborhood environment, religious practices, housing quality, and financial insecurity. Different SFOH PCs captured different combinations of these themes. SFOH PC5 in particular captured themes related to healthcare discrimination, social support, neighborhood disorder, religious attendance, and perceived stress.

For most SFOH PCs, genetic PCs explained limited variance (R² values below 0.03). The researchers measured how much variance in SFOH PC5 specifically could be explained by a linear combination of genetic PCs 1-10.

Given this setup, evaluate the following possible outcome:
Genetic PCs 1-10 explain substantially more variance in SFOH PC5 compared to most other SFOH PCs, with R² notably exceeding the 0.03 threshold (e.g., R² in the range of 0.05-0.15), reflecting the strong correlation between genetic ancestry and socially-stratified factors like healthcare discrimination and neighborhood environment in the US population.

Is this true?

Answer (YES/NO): YES